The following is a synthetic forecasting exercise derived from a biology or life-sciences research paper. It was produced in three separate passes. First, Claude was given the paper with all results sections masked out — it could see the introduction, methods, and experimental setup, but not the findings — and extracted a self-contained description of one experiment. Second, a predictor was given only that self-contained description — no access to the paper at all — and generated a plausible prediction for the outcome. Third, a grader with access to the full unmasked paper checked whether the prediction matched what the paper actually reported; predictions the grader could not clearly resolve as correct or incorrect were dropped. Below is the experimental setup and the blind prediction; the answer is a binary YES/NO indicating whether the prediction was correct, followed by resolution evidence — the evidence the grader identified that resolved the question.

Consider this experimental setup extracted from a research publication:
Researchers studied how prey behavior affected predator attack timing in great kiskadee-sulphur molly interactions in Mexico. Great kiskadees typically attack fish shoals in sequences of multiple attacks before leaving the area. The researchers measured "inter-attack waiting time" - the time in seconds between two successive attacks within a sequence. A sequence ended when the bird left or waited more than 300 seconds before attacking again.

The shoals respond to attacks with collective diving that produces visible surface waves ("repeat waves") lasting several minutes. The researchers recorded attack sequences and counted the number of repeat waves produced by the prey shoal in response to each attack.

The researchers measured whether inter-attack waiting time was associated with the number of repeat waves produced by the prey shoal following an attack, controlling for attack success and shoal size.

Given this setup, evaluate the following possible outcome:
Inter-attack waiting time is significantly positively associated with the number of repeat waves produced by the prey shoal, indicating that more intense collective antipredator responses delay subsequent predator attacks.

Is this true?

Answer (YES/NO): NO